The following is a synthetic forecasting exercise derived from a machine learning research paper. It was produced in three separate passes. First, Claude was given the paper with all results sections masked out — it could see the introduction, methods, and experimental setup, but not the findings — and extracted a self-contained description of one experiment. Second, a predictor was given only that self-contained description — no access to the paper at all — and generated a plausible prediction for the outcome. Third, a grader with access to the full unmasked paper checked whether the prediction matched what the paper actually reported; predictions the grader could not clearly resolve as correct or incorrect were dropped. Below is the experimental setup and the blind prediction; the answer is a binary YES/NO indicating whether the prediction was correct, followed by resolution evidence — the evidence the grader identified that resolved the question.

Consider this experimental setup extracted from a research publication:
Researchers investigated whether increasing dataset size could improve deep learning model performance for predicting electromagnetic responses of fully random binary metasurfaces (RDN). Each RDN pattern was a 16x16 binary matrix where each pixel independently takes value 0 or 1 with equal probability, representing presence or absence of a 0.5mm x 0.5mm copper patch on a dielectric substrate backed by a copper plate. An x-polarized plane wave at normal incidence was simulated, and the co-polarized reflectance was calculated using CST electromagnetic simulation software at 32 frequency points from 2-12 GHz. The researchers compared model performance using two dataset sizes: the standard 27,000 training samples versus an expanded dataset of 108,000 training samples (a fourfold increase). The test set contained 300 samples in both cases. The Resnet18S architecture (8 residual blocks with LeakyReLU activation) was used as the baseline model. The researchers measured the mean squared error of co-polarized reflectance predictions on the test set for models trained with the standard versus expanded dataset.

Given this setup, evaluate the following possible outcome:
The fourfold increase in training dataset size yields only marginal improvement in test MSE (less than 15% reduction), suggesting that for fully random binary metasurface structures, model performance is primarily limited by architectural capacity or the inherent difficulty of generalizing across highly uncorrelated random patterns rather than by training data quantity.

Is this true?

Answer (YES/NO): NO